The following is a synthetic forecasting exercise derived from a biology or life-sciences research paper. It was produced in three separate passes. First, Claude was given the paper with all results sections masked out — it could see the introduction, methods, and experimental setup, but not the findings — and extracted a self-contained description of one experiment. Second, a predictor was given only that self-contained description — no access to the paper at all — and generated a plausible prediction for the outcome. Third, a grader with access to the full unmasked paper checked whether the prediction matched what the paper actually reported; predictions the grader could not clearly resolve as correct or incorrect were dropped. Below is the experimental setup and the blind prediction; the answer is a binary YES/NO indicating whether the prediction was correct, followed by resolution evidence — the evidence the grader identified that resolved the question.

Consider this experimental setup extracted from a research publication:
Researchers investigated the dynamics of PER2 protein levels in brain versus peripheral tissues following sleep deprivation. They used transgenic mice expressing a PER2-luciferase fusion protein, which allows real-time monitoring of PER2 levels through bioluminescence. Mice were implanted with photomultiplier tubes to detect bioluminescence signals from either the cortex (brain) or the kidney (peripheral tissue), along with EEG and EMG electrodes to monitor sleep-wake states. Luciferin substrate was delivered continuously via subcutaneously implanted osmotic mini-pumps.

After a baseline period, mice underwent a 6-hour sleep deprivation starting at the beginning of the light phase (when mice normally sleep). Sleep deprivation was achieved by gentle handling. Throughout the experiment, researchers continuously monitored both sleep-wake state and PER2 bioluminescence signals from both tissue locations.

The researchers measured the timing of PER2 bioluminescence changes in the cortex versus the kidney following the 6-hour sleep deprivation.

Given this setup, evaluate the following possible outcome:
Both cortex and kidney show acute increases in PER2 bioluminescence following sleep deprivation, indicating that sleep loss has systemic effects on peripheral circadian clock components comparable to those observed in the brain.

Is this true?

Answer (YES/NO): NO